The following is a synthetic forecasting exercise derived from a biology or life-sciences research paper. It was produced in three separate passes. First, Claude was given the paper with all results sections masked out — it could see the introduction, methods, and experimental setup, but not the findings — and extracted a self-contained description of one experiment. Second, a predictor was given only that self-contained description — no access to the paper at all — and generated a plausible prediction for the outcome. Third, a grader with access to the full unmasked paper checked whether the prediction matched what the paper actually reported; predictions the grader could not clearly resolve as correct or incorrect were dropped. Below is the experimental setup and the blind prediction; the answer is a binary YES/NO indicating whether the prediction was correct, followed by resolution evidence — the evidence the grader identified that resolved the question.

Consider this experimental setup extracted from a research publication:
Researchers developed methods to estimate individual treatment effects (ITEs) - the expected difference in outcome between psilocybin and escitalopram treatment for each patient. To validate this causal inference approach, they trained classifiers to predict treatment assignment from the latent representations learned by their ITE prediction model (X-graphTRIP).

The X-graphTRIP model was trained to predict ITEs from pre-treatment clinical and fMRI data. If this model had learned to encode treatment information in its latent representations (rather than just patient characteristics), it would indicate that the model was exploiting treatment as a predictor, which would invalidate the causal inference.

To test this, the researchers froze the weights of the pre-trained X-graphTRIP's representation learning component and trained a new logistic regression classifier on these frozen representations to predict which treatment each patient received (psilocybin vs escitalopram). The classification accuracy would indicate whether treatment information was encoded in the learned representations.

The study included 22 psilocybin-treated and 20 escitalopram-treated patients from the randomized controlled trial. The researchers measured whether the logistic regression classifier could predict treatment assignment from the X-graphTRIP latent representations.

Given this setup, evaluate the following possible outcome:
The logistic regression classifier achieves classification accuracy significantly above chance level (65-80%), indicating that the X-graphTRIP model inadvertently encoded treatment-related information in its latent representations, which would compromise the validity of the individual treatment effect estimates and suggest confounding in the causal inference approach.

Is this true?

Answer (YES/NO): NO